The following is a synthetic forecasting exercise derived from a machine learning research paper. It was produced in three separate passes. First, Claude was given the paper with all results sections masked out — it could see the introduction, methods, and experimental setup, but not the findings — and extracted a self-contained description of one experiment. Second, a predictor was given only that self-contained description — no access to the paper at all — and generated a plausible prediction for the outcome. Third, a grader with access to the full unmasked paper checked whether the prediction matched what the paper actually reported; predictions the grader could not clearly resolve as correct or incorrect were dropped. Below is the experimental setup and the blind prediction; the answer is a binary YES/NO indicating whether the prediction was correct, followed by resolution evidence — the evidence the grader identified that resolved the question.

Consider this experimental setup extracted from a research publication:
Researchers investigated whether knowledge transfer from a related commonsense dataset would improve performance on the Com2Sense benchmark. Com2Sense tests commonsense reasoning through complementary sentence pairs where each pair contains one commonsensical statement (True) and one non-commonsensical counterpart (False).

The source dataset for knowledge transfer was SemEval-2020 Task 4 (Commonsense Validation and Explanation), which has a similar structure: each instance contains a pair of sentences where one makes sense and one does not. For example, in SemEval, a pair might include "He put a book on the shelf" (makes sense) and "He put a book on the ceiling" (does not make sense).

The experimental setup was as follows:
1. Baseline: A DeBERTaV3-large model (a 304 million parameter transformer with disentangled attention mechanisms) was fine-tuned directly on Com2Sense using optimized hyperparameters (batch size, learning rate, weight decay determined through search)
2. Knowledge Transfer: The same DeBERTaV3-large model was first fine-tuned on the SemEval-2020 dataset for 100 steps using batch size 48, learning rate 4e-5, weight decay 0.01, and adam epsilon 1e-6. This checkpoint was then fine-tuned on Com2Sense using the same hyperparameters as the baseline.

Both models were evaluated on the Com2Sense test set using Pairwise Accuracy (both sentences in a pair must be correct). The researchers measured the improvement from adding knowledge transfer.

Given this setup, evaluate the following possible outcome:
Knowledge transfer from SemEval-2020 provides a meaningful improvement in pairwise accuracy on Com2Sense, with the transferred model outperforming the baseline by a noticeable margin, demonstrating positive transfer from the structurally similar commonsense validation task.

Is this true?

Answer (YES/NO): NO